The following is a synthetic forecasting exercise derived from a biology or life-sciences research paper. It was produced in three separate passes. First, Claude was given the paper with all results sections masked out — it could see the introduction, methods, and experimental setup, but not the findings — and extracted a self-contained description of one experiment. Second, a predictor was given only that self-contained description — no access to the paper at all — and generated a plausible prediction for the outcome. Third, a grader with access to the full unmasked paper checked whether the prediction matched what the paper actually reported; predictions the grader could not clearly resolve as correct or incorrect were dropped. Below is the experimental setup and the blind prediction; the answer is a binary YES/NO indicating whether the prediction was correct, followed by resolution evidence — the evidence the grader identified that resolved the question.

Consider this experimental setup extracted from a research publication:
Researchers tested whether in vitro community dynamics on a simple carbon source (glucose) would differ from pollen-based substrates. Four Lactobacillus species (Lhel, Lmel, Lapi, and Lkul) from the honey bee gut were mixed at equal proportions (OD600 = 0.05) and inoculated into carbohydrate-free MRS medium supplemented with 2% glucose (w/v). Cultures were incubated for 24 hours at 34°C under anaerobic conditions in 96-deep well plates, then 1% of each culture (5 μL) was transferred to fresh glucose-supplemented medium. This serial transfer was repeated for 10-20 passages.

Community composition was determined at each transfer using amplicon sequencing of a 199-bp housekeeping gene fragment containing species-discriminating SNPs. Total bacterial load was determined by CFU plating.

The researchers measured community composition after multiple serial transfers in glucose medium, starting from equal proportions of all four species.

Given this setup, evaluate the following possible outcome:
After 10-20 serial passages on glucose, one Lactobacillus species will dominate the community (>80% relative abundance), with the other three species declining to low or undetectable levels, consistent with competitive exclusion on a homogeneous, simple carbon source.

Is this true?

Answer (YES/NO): YES